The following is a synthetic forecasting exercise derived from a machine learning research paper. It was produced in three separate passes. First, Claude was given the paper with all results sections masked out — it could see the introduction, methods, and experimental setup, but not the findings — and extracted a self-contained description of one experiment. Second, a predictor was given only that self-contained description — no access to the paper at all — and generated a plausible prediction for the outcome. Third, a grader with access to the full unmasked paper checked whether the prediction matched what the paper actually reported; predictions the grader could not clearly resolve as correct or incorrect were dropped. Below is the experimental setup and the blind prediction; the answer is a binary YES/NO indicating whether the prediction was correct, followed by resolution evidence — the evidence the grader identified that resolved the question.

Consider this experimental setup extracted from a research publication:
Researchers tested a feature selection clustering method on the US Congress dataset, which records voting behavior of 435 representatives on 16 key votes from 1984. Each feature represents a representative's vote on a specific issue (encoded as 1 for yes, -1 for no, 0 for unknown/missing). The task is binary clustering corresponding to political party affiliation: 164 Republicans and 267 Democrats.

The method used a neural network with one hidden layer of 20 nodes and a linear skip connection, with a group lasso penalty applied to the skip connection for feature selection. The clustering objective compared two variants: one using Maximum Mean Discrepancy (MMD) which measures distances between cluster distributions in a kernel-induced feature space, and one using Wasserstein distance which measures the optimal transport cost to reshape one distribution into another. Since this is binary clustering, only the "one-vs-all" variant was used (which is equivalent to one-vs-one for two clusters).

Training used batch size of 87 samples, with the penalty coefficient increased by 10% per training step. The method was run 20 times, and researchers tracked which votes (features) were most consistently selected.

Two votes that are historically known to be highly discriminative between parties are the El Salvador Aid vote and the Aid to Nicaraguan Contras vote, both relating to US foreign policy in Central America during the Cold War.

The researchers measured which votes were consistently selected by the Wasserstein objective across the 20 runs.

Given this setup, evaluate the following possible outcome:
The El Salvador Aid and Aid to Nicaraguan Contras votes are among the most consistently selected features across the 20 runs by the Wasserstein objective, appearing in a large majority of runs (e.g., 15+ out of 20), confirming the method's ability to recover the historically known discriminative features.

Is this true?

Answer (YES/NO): YES